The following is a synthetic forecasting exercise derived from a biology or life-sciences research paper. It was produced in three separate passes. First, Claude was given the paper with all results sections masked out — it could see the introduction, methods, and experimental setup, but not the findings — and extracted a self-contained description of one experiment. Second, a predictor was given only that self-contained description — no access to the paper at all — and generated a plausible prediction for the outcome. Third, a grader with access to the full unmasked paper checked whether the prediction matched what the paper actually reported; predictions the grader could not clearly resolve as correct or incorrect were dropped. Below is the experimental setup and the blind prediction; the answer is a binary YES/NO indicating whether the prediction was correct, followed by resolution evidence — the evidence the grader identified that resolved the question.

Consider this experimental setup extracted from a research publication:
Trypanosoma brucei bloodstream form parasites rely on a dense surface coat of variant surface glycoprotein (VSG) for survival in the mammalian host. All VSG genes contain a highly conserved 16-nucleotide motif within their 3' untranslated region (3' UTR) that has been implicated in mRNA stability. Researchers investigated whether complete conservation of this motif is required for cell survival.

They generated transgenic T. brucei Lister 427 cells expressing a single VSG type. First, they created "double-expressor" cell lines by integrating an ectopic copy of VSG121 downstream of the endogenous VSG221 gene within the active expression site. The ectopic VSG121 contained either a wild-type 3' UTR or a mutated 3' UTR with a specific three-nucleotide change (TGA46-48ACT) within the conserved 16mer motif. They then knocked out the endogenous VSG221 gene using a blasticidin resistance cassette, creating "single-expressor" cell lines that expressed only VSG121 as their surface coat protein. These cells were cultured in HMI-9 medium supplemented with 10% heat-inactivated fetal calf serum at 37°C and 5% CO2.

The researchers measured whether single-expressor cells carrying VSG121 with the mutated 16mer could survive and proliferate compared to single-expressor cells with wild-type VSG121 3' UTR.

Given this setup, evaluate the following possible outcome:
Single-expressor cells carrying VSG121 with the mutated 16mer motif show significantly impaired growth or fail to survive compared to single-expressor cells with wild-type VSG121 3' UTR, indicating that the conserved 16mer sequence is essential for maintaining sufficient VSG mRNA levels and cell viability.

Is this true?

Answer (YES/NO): NO